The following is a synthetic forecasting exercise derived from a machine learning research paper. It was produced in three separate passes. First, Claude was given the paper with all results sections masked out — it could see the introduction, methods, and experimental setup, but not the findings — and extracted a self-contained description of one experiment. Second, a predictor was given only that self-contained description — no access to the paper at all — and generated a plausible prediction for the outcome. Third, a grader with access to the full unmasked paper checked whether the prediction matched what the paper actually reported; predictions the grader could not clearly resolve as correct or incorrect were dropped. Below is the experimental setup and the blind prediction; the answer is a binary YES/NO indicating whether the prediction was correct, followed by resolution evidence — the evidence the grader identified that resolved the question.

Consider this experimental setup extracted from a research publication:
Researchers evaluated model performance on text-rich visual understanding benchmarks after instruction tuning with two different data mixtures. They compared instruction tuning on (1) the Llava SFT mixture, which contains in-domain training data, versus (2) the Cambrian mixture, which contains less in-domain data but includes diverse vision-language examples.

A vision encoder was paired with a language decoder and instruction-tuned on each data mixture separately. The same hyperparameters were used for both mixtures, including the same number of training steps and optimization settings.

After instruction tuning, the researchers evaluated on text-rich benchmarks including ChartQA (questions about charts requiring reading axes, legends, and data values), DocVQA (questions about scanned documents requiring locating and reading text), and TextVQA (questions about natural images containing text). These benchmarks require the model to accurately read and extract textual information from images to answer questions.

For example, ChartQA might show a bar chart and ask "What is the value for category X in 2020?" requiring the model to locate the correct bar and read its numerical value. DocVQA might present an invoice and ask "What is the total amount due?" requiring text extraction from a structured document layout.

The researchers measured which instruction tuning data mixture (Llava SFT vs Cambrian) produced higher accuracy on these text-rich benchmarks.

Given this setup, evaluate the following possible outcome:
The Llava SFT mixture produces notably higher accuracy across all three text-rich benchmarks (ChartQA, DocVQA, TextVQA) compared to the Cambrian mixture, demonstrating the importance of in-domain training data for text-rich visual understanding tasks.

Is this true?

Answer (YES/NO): NO